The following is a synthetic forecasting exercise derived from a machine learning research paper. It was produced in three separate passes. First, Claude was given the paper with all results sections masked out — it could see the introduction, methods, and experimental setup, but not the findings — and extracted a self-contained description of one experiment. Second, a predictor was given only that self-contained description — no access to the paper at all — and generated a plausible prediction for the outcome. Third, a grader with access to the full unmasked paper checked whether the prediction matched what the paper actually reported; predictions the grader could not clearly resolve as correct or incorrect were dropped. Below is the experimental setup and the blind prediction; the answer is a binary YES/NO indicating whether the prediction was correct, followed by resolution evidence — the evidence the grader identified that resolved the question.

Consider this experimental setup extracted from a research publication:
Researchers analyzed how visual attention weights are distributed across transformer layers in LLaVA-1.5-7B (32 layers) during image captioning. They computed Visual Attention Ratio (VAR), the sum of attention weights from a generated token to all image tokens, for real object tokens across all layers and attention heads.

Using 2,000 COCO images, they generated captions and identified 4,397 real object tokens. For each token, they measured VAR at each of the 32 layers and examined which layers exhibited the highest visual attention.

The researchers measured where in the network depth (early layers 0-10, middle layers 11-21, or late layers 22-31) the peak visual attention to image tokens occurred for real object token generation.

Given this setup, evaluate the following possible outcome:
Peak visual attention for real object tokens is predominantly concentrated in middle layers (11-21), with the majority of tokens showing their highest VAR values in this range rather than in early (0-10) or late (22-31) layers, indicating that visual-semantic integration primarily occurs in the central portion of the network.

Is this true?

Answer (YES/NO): NO